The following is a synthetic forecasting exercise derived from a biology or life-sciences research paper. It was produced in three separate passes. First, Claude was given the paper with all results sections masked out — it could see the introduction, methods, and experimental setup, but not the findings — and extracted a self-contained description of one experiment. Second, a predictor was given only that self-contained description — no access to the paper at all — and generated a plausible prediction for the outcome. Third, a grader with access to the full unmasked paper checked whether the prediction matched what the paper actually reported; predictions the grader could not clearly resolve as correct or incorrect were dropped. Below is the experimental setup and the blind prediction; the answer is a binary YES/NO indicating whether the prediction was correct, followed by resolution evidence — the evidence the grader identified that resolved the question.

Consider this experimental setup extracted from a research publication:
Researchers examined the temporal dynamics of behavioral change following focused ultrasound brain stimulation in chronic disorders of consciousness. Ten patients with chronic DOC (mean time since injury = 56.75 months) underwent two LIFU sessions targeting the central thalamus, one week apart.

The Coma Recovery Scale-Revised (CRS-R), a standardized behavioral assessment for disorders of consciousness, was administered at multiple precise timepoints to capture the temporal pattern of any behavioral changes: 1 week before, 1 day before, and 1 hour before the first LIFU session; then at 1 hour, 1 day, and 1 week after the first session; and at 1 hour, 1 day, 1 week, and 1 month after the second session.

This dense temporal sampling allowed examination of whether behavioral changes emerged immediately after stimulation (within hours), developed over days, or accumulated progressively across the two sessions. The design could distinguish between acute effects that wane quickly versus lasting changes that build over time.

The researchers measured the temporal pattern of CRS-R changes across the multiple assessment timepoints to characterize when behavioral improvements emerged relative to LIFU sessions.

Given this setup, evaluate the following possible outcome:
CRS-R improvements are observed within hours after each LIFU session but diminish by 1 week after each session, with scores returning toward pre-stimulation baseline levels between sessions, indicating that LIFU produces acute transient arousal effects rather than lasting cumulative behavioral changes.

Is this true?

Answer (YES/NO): NO